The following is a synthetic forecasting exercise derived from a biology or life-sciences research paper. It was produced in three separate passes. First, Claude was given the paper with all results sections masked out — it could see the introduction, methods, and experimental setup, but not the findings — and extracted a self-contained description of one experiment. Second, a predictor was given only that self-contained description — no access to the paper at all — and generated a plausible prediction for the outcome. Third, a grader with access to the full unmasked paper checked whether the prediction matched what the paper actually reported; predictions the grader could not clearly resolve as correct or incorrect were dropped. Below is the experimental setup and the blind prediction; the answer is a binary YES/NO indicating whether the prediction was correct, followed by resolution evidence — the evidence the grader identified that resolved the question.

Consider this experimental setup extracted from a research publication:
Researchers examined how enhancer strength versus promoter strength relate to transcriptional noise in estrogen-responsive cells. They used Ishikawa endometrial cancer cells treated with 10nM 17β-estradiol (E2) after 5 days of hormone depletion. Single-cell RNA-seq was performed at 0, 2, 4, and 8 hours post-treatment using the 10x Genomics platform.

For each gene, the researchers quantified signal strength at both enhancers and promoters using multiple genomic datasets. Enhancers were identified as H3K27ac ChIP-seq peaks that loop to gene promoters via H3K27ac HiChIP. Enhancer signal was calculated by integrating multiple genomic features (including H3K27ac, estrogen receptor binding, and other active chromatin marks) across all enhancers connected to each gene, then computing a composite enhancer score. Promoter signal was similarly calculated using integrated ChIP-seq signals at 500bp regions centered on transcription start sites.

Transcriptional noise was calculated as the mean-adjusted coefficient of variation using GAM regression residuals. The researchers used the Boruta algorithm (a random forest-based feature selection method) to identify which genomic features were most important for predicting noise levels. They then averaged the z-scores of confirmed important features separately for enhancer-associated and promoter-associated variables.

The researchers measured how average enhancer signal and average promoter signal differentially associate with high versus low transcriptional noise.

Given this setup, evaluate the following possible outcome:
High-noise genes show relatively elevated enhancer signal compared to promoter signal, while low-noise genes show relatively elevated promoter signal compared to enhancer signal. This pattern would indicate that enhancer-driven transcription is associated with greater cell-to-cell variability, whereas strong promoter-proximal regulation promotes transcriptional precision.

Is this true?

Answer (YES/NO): YES